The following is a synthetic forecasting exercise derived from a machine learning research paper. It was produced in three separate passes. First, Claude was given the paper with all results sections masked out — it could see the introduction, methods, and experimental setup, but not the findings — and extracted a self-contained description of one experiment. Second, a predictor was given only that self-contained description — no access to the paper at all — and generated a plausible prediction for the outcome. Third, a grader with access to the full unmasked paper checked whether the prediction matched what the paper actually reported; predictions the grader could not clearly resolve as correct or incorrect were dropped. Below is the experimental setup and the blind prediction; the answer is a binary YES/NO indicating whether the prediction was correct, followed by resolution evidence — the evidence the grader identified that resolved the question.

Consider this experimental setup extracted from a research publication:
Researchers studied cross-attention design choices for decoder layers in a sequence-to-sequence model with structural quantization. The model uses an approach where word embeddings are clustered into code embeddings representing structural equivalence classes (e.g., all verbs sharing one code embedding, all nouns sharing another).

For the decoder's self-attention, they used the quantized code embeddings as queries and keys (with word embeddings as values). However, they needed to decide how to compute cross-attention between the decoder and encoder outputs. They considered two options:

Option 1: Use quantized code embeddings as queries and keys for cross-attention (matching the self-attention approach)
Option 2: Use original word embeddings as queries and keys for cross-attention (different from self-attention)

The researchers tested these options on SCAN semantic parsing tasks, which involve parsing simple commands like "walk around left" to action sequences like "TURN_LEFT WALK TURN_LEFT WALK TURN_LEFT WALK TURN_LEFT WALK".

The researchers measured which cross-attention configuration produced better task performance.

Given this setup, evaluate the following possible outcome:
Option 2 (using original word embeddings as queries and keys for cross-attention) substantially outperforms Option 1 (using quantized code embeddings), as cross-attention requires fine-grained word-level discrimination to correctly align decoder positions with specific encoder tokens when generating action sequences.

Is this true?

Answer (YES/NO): YES